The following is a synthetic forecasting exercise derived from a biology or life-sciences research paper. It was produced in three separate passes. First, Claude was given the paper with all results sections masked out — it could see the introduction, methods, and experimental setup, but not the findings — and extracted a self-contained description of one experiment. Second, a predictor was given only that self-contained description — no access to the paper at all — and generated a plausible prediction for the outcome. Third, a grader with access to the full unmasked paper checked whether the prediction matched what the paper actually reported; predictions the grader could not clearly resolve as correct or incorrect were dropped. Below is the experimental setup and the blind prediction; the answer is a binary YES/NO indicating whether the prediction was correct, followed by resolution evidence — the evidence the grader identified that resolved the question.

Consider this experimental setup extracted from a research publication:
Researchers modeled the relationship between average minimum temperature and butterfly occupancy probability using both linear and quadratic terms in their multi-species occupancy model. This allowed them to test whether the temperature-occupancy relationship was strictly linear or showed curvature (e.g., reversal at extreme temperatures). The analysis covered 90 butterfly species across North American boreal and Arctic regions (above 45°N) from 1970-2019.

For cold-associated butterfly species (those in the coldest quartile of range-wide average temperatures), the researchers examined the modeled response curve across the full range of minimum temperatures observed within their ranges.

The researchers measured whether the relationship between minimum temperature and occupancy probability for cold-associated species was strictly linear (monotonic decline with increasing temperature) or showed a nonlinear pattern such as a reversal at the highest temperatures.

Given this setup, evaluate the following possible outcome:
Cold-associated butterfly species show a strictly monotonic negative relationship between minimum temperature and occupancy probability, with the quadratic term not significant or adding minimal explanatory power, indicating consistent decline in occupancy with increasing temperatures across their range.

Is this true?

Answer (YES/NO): NO